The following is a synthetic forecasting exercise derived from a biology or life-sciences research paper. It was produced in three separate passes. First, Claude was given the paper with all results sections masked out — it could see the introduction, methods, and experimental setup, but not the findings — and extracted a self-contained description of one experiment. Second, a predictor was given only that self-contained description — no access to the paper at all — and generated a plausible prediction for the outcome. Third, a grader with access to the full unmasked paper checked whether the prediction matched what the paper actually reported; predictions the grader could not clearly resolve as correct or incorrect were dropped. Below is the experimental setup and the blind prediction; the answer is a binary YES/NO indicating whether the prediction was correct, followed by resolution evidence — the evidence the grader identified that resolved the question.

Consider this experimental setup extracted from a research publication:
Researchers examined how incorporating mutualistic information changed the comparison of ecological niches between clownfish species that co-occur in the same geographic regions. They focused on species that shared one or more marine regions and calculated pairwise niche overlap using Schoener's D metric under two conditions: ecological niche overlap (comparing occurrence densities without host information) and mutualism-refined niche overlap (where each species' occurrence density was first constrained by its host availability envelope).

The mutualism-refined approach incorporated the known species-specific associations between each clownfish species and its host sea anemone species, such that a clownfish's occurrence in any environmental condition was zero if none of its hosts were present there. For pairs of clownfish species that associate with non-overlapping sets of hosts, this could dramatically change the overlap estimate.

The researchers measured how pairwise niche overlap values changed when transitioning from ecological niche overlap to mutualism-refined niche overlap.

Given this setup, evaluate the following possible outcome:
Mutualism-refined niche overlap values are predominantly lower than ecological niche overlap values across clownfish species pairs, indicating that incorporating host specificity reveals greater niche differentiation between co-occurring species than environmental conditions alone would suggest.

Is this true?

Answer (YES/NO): NO